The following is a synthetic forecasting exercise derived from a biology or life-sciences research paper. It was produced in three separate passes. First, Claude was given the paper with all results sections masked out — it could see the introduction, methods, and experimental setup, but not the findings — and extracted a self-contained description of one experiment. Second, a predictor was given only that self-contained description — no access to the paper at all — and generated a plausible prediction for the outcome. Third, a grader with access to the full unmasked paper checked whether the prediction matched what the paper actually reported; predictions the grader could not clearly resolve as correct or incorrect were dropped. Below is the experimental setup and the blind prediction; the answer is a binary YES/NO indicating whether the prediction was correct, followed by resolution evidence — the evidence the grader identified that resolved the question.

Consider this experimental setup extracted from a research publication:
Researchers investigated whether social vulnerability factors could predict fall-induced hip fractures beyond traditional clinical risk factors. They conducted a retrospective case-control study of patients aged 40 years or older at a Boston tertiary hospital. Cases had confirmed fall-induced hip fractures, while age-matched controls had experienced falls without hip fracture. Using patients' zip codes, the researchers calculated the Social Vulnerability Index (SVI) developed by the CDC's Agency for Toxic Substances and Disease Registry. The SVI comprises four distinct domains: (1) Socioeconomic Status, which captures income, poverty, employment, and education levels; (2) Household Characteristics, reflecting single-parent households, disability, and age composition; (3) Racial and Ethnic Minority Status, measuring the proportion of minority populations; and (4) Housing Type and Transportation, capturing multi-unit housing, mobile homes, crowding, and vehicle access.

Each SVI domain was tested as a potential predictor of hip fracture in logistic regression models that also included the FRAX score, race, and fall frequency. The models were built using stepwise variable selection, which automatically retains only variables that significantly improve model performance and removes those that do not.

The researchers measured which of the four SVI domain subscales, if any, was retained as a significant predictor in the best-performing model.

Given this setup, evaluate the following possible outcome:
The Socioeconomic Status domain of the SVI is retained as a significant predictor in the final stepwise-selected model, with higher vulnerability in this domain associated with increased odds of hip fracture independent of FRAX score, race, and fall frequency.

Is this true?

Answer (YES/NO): NO